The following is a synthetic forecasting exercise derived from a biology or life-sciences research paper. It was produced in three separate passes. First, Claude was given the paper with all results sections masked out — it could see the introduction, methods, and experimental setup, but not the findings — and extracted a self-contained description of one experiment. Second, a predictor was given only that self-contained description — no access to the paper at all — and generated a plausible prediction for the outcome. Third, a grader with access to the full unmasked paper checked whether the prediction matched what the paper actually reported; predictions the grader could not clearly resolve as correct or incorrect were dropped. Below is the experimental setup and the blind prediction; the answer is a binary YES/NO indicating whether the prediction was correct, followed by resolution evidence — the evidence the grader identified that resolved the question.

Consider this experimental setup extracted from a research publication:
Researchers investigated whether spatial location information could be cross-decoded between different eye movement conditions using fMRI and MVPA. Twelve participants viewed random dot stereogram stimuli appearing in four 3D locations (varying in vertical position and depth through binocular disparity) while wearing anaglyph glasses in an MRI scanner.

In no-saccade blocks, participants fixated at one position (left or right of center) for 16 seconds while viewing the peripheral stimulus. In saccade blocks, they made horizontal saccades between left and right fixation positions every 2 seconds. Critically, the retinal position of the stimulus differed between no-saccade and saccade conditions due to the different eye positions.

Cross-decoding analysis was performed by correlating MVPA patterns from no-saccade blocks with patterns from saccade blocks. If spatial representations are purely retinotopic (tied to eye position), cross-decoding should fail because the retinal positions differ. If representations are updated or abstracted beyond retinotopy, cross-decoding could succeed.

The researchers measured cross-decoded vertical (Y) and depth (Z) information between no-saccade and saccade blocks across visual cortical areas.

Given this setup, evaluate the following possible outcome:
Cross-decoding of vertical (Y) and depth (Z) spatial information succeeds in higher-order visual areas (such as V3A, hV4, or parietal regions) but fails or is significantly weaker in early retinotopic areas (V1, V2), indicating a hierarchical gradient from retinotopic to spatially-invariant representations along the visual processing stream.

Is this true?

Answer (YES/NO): NO